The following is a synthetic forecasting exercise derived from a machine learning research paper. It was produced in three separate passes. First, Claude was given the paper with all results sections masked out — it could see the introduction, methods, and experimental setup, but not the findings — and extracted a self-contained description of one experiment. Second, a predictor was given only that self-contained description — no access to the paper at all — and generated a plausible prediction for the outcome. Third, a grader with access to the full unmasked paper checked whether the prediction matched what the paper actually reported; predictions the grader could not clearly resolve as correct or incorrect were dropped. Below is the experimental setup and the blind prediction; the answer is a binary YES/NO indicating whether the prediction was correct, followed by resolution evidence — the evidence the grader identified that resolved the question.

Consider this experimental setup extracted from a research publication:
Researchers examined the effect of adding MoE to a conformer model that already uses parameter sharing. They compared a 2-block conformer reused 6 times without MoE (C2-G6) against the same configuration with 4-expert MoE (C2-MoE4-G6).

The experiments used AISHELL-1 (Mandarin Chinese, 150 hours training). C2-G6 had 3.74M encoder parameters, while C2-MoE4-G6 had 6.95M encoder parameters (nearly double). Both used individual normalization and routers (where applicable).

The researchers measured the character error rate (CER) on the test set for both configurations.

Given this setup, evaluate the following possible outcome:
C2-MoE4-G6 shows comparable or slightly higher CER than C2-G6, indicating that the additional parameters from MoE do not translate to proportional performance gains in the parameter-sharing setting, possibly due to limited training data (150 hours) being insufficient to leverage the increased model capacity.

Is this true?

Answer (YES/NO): NO